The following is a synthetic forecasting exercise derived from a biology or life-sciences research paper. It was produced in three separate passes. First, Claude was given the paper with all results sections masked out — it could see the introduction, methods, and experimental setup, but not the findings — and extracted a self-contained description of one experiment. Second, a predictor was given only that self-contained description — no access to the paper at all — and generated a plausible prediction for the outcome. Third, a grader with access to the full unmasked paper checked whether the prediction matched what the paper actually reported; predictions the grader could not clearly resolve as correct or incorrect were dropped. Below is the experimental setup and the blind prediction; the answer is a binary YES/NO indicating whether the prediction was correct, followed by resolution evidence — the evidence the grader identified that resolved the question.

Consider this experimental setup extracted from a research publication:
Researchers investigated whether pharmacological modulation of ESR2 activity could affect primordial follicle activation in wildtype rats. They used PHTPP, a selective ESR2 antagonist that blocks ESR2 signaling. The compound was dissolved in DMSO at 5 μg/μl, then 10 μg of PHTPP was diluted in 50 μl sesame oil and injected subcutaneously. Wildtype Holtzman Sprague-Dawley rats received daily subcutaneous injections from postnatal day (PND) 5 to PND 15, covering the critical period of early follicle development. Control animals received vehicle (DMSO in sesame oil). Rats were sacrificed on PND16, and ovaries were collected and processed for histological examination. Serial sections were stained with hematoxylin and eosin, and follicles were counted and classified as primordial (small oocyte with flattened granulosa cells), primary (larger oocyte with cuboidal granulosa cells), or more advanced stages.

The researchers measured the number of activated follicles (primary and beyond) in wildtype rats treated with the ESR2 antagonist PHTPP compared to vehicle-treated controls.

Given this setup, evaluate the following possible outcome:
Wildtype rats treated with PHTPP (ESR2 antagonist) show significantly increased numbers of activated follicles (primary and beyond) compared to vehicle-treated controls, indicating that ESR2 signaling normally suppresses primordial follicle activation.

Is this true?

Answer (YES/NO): YES